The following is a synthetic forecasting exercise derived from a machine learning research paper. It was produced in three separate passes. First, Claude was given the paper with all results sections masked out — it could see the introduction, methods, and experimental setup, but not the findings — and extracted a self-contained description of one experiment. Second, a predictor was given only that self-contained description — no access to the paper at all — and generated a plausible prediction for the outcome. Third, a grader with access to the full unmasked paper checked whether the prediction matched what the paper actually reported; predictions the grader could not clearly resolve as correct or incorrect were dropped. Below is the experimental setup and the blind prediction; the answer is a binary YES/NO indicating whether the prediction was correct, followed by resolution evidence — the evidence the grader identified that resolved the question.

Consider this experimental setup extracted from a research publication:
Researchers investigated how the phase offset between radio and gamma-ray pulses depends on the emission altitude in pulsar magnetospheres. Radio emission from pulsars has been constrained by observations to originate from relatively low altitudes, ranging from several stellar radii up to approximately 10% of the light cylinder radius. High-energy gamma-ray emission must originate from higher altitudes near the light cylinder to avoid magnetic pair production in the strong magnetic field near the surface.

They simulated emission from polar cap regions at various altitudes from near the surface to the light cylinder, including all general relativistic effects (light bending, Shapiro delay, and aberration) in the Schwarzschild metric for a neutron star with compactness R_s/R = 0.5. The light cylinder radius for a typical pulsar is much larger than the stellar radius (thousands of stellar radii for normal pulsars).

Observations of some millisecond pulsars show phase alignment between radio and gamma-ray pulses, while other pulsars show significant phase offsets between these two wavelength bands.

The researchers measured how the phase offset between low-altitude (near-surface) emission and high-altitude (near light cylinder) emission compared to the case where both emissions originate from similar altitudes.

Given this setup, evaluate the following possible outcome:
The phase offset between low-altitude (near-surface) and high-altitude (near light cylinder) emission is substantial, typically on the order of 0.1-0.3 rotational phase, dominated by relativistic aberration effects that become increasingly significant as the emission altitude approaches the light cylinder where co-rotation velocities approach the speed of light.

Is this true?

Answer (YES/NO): NO